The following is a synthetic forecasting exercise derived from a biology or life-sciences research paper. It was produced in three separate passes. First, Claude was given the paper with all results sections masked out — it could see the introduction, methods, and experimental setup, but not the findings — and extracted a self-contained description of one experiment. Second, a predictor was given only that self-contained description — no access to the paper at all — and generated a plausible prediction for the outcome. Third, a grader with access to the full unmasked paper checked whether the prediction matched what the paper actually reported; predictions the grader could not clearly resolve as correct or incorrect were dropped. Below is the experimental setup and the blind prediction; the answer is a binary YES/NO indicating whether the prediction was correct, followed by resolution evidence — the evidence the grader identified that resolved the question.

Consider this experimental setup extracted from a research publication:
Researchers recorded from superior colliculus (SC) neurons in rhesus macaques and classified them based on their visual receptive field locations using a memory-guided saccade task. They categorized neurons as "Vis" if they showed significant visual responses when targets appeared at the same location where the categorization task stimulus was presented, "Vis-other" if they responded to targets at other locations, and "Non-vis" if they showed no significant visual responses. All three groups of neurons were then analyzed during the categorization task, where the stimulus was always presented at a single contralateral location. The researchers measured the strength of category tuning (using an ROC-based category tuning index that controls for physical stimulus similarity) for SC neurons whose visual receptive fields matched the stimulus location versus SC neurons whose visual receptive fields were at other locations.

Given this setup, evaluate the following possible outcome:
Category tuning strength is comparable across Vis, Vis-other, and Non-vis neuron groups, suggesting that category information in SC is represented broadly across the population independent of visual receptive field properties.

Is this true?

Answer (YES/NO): NO